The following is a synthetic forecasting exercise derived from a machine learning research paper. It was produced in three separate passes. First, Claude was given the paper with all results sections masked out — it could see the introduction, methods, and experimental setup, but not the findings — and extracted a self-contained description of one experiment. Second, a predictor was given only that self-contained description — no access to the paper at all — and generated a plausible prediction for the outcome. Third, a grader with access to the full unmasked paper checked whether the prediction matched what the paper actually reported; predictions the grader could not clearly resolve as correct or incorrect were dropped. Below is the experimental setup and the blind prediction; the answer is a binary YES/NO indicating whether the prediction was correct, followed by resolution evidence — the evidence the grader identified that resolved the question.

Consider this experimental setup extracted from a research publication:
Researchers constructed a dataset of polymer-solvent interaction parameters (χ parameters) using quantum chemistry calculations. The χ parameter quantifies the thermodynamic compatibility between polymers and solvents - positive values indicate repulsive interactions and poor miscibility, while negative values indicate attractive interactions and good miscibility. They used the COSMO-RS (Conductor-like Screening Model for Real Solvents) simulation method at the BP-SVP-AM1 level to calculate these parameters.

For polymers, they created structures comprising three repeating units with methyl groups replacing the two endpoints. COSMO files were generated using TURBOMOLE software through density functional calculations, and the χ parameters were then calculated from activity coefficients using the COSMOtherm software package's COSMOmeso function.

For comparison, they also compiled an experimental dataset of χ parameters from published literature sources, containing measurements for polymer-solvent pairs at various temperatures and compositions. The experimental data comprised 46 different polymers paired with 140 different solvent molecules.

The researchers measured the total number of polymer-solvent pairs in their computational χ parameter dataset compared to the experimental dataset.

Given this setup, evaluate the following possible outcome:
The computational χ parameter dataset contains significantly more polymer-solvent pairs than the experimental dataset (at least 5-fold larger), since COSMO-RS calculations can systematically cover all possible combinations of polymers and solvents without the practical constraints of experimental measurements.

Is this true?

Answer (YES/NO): YES